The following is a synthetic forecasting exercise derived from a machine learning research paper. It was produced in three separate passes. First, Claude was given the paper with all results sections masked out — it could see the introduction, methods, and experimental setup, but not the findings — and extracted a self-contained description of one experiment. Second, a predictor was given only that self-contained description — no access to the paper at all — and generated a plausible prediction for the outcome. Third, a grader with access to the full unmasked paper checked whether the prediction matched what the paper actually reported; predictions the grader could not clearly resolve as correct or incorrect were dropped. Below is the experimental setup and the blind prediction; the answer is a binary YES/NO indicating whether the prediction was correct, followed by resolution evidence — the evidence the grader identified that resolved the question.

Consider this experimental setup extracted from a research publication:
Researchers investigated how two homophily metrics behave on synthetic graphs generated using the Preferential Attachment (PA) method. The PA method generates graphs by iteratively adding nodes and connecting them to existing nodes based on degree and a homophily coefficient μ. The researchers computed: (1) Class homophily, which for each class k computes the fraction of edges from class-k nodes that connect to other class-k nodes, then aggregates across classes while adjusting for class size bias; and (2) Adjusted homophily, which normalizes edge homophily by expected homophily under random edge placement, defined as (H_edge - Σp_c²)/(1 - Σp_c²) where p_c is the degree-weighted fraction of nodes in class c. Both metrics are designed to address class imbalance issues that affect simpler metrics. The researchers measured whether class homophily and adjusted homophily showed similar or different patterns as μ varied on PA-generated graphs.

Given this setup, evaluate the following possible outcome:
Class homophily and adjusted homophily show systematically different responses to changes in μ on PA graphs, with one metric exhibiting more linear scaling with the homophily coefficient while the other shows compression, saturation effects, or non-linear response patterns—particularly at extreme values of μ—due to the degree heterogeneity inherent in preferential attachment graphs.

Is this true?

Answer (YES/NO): NO